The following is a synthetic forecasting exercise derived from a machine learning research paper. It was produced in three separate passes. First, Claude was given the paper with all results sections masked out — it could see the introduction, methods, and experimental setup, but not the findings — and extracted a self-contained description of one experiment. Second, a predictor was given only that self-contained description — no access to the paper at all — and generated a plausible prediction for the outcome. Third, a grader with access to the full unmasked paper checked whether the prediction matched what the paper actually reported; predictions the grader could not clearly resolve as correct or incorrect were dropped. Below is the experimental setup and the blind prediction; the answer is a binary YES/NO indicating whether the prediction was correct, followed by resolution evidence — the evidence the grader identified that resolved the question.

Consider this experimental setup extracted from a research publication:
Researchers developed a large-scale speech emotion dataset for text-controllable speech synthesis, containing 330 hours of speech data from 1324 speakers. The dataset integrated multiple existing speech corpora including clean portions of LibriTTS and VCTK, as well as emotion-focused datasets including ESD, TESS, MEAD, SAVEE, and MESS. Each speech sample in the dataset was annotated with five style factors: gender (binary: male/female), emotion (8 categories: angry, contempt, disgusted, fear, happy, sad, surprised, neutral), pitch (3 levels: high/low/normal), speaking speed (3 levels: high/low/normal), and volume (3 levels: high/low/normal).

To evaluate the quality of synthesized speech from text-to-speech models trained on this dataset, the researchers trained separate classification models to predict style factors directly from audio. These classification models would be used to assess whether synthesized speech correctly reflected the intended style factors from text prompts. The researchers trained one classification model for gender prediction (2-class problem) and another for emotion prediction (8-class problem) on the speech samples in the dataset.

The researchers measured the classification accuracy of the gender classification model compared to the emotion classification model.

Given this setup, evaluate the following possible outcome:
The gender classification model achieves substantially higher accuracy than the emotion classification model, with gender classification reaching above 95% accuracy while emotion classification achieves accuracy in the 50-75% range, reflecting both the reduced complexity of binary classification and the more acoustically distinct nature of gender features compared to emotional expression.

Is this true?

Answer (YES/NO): NO